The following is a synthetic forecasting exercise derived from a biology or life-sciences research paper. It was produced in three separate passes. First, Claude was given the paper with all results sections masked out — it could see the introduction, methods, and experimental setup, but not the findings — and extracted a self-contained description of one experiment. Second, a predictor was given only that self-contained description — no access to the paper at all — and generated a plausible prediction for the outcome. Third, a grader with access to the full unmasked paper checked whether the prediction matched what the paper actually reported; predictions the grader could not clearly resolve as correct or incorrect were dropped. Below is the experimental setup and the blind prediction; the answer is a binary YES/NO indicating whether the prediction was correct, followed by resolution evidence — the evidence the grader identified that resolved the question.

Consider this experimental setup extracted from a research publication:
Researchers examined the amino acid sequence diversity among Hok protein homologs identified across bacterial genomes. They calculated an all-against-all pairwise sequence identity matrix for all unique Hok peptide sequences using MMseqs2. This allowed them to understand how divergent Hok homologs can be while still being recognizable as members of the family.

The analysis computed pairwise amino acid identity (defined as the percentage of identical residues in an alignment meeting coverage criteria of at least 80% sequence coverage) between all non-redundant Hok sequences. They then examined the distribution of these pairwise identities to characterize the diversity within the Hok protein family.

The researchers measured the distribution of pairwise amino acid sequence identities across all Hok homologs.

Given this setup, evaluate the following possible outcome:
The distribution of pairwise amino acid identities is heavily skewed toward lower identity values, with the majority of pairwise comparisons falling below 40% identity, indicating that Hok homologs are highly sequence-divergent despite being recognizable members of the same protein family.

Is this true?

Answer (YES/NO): NO